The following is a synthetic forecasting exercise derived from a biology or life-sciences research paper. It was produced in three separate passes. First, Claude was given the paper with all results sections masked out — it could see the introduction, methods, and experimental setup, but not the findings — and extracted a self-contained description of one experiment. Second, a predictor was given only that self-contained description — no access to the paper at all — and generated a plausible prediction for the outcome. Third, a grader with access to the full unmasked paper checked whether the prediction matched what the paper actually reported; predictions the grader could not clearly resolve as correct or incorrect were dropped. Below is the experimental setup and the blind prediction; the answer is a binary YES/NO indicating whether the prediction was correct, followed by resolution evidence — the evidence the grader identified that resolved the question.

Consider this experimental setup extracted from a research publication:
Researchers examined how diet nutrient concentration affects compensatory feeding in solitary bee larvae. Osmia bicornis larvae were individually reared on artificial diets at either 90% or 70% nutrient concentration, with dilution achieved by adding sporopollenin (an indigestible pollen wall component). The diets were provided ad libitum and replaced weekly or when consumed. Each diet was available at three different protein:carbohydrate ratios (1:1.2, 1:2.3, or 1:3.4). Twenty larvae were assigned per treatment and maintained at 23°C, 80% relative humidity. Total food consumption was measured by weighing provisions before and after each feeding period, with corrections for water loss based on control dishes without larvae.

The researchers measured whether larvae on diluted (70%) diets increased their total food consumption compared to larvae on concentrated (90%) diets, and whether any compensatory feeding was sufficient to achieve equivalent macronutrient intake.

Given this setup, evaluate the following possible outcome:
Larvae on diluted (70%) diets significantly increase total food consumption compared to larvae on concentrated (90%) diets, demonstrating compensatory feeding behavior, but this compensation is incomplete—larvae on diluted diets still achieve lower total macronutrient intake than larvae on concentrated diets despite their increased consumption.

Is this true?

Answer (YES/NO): NO